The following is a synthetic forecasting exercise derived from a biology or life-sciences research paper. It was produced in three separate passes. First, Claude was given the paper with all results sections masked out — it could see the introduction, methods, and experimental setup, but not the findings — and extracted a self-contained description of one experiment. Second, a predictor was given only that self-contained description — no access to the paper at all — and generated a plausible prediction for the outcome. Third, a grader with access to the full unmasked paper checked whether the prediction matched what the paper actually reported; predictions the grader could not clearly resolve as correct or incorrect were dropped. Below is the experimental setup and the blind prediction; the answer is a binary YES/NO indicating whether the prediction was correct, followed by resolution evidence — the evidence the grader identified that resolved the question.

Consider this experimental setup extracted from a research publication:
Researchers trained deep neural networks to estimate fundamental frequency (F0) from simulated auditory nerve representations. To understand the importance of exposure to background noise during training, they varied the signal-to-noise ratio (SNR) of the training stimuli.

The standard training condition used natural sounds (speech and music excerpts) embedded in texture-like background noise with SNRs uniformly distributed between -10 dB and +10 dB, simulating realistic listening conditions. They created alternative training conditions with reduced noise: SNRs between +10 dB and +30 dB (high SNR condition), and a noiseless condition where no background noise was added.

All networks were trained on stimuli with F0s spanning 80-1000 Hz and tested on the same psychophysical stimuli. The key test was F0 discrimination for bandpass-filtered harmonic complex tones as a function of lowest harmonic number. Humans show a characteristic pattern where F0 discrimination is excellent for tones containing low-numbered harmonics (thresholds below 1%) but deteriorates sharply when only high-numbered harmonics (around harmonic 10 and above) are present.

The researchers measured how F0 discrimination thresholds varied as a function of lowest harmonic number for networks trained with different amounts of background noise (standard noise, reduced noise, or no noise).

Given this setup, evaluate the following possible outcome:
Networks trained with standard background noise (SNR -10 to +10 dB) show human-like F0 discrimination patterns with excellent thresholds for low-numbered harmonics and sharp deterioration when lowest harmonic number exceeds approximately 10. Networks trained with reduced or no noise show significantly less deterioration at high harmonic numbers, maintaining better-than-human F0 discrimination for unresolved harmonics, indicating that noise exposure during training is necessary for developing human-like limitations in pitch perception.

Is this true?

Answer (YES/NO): NO